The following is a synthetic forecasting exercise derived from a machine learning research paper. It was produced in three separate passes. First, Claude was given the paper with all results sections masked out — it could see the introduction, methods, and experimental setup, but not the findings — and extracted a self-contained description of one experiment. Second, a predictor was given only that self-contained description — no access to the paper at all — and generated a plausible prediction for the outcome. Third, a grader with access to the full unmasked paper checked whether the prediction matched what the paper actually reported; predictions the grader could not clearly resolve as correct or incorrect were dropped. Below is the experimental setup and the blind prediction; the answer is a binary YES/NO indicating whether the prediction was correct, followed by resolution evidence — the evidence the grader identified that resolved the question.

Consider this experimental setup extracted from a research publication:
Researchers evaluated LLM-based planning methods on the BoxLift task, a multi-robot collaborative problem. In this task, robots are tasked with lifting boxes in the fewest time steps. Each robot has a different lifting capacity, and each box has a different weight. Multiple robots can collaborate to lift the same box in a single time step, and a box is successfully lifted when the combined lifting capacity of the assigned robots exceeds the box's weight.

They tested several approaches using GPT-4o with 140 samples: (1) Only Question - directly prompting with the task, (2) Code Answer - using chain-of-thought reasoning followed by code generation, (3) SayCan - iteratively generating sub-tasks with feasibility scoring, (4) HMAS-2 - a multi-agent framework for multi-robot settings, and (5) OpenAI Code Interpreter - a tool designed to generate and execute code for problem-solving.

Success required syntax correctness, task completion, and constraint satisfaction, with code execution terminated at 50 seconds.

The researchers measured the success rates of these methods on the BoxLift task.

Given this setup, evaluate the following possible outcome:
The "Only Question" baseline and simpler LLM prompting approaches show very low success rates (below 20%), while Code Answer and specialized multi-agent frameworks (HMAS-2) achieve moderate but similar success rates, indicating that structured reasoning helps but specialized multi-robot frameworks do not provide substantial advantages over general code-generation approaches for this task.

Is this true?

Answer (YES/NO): NO